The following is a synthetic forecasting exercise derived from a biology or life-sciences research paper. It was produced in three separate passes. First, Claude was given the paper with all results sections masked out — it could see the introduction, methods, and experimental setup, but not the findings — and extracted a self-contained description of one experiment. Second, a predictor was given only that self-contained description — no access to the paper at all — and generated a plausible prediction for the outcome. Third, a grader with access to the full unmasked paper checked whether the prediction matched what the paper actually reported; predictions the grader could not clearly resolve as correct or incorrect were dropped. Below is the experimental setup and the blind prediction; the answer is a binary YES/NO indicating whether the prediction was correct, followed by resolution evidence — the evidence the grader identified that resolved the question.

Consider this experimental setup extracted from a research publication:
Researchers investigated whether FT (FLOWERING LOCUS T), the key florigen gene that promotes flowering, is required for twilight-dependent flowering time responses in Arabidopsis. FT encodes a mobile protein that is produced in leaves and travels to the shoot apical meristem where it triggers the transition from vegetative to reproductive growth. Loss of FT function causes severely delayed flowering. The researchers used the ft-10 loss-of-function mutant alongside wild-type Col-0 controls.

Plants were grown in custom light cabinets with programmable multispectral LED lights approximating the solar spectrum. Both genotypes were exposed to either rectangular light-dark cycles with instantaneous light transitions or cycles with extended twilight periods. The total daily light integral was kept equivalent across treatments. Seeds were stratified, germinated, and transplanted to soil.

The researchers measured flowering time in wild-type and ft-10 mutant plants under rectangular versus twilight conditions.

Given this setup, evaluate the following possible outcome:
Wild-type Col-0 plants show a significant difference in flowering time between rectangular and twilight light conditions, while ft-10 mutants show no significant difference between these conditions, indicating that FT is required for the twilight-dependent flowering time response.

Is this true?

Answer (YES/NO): YES